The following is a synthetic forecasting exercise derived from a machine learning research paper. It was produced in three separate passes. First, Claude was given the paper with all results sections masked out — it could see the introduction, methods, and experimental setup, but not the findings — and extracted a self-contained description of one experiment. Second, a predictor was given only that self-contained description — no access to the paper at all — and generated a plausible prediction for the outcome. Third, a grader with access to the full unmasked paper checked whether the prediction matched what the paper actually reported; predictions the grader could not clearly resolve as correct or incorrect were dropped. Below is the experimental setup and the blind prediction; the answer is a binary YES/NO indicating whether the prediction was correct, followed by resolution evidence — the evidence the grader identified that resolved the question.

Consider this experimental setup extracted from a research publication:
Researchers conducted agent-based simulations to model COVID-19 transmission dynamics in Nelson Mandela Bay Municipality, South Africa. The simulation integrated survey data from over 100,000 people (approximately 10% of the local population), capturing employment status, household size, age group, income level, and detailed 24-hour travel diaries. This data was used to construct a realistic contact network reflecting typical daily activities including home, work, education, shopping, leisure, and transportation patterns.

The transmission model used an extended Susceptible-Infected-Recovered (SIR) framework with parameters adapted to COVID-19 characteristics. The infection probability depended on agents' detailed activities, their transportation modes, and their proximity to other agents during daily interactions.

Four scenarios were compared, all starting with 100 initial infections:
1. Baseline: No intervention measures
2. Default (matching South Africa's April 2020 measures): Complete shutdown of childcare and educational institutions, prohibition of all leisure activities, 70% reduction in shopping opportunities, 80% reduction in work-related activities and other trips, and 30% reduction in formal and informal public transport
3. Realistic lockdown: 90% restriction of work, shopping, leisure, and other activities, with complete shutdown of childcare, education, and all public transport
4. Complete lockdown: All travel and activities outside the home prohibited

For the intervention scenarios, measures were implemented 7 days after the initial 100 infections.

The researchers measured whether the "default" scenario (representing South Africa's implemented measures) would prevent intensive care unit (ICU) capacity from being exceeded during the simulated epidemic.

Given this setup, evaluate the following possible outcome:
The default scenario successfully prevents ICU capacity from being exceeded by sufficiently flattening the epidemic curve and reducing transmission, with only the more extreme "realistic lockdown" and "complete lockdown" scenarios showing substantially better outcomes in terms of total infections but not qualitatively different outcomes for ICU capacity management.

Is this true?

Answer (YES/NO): NO